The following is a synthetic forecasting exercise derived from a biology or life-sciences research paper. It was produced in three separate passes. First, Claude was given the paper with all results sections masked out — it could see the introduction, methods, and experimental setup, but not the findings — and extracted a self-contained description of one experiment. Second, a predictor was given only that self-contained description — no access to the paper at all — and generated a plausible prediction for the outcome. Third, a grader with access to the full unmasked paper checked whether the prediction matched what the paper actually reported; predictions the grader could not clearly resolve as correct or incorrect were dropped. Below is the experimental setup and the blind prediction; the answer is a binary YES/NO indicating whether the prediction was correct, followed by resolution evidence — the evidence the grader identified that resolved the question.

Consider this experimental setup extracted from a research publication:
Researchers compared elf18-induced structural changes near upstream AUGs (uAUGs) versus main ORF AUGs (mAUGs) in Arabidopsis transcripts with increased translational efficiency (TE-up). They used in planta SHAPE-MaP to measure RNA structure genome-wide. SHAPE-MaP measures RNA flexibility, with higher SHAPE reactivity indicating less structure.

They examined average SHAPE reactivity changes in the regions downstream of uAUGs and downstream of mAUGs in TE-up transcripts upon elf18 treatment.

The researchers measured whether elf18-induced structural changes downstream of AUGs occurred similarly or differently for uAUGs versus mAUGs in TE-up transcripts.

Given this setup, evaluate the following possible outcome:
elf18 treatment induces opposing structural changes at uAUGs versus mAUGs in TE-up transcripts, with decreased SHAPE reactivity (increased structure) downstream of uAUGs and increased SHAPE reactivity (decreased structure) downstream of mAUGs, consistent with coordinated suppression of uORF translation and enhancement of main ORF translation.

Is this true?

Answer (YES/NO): NO